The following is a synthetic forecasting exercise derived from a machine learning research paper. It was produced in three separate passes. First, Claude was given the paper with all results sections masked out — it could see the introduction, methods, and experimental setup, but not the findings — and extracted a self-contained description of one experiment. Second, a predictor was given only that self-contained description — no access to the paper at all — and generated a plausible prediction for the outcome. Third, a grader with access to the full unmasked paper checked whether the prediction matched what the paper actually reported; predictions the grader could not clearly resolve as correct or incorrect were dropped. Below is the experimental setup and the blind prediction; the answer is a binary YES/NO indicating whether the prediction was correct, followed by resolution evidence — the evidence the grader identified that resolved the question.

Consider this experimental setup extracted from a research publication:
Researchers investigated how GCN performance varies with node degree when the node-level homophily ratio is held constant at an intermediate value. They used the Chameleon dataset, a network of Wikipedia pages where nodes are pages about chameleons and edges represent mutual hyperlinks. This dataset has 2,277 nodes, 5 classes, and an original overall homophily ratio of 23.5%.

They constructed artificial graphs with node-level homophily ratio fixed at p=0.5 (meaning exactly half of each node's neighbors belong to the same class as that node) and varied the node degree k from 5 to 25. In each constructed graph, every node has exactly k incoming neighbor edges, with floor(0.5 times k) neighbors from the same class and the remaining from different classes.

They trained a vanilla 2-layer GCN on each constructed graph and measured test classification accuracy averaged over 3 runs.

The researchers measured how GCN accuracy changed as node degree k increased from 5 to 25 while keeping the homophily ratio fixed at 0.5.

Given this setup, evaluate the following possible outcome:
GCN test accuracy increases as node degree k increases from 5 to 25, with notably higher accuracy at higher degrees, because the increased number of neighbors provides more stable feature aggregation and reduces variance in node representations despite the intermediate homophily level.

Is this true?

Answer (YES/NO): YES